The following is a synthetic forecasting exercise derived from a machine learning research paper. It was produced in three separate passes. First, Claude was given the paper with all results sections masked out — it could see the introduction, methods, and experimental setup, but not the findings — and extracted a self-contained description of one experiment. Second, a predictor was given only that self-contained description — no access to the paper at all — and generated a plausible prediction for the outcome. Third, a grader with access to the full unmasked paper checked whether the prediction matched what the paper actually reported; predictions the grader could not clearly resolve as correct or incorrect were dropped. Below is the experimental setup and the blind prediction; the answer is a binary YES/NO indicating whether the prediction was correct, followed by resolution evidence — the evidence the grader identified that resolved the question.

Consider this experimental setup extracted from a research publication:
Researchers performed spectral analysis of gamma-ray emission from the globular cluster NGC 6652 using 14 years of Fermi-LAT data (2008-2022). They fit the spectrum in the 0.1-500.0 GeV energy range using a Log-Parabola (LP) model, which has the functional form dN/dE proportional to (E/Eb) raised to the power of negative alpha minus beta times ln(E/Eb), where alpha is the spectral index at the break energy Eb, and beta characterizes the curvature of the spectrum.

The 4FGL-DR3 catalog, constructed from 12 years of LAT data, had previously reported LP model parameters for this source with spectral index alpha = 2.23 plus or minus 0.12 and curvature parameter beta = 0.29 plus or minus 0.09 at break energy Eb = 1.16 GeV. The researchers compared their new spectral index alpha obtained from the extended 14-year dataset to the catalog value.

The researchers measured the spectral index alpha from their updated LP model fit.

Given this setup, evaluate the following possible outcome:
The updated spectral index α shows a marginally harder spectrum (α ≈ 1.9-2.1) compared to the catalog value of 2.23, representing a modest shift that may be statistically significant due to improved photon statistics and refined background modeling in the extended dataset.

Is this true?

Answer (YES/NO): NO